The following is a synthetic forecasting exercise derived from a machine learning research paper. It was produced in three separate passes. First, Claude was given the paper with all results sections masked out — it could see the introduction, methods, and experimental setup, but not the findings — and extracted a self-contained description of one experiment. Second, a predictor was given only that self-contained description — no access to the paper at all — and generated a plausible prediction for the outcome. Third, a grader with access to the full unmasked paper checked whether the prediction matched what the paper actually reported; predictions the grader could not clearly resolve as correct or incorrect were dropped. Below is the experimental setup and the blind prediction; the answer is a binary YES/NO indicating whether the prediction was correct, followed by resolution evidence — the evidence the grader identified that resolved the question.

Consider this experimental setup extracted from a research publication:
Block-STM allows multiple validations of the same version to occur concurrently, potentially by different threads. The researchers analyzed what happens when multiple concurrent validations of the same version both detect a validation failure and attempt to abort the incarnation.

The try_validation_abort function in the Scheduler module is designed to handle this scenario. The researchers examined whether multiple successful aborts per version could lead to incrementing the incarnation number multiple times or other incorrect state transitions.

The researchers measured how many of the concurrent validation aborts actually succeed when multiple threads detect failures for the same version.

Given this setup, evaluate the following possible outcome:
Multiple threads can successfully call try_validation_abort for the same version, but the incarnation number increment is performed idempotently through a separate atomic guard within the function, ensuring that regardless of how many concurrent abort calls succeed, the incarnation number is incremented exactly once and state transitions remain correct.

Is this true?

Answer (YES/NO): NO